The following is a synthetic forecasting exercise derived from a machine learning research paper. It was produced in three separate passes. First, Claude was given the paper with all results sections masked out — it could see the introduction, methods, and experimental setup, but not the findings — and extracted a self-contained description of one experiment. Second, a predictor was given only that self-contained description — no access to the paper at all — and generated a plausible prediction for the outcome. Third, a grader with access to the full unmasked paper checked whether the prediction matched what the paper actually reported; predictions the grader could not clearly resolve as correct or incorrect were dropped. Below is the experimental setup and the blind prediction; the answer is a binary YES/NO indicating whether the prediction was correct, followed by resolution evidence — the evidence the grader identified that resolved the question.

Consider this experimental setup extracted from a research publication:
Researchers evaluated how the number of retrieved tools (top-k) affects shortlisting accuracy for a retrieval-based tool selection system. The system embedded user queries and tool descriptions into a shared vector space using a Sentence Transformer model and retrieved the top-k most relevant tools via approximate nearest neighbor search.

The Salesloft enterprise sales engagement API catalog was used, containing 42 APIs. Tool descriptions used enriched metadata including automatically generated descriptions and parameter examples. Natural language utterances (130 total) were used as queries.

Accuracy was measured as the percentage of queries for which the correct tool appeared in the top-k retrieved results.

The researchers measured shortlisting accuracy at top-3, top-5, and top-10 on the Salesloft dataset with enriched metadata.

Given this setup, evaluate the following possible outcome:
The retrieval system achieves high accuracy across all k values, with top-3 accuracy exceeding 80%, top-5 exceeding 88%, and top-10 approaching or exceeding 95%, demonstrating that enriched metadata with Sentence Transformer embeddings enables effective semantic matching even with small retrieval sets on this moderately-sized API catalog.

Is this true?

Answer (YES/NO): NO